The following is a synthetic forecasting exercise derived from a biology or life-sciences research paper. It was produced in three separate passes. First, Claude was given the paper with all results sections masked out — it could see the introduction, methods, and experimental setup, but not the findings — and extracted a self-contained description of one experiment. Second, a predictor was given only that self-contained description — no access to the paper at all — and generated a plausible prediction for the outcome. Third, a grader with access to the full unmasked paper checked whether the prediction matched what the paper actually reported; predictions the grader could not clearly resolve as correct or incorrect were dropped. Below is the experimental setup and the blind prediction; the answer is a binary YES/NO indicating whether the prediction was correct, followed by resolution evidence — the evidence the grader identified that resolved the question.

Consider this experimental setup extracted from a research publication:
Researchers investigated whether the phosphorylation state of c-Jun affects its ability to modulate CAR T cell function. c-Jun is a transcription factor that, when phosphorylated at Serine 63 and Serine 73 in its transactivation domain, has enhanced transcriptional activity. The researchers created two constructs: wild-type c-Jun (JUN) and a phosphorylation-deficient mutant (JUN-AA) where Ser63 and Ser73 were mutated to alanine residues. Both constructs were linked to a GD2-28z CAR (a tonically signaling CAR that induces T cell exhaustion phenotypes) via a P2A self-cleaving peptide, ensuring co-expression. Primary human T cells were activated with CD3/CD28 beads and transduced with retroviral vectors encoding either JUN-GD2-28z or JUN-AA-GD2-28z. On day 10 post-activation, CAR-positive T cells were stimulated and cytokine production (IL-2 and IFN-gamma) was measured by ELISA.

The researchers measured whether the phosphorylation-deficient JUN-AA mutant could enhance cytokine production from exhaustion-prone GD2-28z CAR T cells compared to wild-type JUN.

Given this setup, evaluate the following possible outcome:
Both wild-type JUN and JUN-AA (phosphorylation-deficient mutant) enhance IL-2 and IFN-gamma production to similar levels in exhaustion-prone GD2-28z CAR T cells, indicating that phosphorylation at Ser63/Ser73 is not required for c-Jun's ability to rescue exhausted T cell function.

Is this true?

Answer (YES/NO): YES